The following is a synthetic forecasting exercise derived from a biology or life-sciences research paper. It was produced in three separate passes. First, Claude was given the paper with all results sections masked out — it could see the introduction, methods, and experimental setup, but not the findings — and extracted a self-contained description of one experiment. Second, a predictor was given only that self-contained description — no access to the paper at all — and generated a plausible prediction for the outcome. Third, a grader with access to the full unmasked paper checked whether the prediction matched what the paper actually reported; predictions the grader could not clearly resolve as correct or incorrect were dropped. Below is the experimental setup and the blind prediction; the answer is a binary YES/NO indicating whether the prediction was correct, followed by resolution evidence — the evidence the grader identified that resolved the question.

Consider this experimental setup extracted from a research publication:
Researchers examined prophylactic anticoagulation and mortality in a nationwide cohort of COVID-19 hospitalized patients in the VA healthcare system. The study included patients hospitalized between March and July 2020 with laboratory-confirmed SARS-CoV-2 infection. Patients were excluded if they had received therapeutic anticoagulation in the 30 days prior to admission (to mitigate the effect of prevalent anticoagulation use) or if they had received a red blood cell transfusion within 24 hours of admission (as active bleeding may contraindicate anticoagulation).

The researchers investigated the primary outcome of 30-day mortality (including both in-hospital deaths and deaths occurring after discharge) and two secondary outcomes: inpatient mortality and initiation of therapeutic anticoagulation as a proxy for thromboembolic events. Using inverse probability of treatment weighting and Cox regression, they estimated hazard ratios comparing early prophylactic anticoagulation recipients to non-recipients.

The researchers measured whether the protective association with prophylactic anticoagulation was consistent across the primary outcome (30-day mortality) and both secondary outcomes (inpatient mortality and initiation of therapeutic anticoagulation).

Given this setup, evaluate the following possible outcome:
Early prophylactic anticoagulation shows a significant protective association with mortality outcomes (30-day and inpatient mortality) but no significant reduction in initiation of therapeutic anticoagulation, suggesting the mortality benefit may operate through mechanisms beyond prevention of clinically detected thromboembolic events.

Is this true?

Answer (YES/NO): NO